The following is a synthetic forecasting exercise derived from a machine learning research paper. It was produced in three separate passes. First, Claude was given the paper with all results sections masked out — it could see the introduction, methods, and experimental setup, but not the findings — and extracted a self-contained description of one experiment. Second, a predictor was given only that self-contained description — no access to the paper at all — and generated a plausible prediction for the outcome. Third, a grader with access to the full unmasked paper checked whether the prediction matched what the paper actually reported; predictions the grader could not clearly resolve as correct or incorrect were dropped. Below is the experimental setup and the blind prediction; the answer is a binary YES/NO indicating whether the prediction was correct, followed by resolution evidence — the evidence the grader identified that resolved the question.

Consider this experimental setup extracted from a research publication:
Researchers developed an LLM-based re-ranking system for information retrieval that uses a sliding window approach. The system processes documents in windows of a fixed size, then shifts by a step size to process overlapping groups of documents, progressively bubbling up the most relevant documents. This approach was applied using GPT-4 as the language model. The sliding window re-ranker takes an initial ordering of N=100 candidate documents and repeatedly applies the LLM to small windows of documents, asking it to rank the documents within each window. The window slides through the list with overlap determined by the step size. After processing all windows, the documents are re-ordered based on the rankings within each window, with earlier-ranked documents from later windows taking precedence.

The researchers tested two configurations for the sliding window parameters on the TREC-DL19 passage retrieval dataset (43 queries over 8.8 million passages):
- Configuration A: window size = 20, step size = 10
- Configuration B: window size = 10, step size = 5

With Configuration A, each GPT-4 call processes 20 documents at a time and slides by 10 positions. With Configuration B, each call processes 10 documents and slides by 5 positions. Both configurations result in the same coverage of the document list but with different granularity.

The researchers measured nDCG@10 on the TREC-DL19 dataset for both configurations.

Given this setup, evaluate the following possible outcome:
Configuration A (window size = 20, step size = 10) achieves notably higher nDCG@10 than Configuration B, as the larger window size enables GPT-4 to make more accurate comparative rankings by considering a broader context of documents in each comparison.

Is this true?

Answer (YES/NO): NO